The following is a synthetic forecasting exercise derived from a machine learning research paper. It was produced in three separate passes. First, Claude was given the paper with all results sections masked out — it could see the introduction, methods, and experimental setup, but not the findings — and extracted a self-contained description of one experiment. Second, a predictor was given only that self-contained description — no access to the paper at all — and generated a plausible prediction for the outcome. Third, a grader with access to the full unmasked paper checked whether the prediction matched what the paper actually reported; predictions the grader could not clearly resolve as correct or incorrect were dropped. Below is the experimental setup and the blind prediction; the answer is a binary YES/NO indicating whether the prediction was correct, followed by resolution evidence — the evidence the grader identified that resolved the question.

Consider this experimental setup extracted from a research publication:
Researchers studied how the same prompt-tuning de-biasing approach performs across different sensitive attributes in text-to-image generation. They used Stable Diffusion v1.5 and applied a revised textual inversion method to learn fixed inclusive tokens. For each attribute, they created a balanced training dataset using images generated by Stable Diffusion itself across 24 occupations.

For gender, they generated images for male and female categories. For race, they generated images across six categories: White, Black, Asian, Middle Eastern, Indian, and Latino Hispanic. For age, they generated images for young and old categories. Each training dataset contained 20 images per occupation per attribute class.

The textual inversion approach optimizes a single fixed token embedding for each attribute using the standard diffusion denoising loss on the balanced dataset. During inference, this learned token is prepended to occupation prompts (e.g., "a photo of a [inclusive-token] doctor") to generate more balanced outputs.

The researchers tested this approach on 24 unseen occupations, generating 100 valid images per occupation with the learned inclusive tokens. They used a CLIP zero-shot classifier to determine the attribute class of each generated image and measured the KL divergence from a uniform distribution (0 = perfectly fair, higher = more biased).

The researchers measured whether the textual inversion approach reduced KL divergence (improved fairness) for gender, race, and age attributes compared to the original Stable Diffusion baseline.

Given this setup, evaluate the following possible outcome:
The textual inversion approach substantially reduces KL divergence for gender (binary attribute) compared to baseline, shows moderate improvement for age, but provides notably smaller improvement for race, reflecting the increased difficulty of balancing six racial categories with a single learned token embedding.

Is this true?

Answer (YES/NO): NO